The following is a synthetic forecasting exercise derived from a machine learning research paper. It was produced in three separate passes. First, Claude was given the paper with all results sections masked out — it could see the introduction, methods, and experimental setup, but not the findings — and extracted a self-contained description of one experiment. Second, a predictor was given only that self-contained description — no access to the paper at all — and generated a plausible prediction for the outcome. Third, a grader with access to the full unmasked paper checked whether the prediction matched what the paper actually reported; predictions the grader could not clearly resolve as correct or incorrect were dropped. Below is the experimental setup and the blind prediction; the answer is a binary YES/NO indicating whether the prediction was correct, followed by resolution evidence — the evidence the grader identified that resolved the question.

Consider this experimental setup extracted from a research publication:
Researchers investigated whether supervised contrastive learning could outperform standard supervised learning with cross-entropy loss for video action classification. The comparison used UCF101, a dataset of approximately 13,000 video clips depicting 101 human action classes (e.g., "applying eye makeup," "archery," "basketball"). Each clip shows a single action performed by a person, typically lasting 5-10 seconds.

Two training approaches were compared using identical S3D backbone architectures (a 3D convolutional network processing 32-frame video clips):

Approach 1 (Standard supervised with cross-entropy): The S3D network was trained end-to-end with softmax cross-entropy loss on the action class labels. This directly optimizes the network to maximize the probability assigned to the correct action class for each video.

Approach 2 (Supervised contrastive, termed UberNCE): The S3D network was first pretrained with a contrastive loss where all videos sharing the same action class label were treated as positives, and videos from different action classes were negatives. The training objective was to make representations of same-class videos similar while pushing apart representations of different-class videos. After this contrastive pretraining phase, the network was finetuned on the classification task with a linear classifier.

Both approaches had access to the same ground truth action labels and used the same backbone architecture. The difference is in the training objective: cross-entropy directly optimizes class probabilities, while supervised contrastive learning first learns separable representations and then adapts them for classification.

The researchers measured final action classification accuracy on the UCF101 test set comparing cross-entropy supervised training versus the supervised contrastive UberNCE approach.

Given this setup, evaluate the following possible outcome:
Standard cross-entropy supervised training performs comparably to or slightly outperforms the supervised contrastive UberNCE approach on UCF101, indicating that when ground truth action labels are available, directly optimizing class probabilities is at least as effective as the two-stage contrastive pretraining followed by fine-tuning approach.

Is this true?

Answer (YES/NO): NO